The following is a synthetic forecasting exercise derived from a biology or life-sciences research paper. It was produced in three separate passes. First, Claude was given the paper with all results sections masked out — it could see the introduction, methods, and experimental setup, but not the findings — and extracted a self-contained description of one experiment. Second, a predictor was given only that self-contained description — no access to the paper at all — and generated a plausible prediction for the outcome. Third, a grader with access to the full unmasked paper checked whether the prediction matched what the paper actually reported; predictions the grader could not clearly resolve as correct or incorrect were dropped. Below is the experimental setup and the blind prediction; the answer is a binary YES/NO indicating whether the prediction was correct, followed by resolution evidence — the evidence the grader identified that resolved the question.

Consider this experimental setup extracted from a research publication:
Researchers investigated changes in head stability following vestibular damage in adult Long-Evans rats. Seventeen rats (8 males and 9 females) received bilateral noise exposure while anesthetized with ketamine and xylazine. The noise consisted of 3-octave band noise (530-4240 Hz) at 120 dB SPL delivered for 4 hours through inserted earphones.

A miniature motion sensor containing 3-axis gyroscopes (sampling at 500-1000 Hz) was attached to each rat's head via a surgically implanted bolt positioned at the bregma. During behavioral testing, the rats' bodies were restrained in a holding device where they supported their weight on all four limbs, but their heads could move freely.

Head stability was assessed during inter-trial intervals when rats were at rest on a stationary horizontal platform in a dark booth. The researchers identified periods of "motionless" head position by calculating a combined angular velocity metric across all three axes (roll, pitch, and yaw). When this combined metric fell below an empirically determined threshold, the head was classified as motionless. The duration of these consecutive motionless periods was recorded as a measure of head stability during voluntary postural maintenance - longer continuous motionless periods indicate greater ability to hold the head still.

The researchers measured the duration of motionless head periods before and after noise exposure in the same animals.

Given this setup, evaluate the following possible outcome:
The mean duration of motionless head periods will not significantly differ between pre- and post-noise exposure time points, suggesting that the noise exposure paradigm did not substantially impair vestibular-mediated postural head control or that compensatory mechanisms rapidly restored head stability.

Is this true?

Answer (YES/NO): NO